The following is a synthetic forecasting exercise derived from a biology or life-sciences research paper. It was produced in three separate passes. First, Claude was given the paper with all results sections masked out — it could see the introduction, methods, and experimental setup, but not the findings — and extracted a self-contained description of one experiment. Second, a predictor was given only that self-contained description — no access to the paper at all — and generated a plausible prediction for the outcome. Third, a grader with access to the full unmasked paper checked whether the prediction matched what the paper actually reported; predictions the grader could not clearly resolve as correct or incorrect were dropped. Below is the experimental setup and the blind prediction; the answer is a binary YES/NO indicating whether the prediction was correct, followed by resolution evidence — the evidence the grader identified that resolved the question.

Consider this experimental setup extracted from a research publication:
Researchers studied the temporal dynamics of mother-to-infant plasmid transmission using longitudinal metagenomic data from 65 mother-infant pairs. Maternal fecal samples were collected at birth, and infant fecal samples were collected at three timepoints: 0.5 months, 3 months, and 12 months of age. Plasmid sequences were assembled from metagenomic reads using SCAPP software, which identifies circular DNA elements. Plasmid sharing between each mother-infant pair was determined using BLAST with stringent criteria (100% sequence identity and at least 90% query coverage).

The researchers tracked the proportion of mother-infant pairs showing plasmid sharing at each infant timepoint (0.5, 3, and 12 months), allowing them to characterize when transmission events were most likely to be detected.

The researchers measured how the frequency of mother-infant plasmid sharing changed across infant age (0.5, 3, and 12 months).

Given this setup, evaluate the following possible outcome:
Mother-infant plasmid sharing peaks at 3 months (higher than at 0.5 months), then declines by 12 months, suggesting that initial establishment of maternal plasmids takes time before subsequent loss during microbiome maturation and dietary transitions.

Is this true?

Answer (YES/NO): NO